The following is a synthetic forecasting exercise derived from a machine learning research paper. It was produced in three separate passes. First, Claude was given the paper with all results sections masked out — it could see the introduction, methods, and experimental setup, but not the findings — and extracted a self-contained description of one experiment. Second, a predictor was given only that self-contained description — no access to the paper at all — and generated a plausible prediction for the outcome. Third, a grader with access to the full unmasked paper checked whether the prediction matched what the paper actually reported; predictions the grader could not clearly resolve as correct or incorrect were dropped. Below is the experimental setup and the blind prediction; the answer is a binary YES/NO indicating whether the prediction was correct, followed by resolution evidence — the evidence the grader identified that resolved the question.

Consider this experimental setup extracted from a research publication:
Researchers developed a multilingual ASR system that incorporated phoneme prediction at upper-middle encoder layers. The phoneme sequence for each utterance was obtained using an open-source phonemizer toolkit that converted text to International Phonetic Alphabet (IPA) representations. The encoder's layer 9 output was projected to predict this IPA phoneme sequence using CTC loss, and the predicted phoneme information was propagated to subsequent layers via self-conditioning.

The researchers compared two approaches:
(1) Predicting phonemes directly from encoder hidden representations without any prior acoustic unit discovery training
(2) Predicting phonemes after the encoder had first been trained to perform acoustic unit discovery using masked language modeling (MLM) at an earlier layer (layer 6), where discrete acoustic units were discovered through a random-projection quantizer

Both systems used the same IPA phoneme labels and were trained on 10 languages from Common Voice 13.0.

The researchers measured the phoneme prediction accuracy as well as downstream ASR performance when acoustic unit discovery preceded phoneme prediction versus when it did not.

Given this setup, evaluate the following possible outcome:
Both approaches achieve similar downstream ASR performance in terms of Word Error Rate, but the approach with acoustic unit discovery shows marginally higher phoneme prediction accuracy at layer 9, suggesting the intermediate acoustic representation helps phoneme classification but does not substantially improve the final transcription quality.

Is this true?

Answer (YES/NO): NO